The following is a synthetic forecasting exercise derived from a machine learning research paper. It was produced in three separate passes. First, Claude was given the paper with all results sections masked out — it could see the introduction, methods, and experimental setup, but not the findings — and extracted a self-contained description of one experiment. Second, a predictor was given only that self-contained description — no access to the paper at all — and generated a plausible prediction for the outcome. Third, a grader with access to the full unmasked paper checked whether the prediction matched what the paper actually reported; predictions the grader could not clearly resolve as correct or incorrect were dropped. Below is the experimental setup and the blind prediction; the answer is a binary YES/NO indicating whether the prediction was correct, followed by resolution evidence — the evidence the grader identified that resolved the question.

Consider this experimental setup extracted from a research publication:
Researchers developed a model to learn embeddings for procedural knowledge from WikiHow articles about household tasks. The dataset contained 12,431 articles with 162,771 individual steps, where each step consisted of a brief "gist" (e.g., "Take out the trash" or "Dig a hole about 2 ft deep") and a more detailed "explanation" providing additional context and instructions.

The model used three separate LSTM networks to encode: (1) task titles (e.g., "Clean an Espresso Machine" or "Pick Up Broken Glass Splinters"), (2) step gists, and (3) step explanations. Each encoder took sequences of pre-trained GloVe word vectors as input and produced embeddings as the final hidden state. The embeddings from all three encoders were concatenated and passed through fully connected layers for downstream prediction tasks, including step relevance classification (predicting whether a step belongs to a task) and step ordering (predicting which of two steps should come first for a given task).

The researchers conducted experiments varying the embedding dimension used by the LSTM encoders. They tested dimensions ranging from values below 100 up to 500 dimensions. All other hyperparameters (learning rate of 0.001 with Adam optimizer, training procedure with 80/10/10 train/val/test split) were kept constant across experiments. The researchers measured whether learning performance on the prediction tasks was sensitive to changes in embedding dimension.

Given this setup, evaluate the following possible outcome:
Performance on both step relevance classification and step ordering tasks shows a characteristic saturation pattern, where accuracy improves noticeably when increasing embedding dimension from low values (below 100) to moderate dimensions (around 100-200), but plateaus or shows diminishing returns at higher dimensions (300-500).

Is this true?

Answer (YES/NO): YES